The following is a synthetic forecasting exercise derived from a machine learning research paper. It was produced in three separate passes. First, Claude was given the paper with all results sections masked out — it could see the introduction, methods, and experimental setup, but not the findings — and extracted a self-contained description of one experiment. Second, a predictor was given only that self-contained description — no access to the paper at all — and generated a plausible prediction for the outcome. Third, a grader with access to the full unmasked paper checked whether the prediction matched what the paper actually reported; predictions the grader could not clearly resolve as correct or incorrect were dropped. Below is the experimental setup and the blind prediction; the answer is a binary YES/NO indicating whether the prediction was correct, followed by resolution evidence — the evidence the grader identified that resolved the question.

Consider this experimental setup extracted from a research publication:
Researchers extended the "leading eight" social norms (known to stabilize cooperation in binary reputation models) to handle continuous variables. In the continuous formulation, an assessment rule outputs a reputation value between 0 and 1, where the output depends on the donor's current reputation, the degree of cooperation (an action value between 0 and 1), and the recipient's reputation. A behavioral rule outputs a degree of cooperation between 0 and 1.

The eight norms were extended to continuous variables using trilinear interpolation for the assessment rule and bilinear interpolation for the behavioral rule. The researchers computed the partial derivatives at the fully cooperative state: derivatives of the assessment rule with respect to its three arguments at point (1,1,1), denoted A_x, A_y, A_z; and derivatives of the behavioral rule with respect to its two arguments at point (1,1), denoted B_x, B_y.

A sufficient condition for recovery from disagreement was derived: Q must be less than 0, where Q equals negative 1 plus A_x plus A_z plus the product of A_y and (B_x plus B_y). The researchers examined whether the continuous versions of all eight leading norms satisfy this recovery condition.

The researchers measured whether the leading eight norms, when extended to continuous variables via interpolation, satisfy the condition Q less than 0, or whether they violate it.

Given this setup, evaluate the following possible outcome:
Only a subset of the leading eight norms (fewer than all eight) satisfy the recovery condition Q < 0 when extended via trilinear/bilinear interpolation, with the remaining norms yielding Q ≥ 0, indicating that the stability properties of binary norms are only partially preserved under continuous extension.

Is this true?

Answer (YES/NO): NO